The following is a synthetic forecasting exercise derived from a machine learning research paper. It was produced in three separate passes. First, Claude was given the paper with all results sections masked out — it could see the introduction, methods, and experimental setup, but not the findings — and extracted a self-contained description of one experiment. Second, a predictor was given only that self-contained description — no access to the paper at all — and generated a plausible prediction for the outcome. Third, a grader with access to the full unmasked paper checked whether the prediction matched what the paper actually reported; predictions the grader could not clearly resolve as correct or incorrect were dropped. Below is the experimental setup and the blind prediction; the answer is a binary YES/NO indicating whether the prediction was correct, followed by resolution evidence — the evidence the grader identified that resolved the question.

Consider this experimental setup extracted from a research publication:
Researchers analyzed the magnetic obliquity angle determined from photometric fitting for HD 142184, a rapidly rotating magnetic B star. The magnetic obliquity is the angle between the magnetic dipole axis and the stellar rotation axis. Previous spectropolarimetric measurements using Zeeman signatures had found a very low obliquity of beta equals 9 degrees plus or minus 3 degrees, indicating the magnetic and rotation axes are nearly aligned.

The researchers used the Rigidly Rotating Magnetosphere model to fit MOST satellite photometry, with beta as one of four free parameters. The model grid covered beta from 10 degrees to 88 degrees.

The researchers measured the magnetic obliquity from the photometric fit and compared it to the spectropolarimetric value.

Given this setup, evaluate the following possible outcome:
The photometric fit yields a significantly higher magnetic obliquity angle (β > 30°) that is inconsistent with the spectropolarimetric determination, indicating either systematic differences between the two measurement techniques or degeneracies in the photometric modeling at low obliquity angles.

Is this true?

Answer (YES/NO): NO